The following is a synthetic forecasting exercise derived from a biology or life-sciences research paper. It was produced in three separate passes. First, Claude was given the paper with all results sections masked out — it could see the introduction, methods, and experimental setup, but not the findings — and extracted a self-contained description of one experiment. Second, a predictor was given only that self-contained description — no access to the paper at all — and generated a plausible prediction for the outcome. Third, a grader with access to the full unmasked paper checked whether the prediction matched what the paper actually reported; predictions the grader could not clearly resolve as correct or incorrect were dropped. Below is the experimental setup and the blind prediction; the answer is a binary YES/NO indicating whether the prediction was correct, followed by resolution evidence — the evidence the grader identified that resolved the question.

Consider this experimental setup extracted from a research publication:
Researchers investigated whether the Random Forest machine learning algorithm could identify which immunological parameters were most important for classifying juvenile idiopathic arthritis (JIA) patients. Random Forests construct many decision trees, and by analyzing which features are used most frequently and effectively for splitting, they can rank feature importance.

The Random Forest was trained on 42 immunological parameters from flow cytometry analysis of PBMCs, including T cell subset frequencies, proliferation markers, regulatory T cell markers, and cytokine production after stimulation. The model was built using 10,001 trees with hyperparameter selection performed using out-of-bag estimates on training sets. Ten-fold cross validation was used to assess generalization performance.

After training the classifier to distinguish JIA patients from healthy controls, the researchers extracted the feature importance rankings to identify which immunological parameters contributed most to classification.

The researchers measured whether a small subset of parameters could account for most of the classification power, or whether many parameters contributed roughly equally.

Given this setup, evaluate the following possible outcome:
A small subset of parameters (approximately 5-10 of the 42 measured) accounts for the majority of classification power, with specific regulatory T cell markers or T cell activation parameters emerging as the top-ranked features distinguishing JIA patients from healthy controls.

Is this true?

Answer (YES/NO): NO